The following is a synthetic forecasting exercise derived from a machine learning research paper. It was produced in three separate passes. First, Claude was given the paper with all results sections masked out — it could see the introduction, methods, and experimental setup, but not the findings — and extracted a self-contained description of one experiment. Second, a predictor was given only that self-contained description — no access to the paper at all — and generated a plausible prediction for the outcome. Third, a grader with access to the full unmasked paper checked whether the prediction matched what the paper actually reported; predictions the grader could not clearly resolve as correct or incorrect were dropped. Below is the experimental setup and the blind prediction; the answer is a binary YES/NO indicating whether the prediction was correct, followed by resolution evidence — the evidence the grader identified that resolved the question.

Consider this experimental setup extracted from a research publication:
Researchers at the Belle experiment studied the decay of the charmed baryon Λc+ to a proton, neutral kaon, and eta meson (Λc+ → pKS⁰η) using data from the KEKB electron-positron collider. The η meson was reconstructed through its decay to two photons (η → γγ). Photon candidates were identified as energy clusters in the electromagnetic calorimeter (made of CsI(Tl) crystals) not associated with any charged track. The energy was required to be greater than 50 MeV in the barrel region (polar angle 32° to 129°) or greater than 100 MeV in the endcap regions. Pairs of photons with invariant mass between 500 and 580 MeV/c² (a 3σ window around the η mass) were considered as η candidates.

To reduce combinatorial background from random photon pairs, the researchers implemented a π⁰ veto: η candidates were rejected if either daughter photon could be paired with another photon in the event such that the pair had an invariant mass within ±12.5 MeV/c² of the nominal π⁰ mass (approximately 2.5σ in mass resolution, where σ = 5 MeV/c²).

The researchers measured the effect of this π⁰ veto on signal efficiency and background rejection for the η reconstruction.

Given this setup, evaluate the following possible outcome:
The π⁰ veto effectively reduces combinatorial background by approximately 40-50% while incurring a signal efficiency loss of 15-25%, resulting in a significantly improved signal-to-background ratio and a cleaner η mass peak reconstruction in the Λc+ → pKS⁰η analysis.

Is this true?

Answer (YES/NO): NO